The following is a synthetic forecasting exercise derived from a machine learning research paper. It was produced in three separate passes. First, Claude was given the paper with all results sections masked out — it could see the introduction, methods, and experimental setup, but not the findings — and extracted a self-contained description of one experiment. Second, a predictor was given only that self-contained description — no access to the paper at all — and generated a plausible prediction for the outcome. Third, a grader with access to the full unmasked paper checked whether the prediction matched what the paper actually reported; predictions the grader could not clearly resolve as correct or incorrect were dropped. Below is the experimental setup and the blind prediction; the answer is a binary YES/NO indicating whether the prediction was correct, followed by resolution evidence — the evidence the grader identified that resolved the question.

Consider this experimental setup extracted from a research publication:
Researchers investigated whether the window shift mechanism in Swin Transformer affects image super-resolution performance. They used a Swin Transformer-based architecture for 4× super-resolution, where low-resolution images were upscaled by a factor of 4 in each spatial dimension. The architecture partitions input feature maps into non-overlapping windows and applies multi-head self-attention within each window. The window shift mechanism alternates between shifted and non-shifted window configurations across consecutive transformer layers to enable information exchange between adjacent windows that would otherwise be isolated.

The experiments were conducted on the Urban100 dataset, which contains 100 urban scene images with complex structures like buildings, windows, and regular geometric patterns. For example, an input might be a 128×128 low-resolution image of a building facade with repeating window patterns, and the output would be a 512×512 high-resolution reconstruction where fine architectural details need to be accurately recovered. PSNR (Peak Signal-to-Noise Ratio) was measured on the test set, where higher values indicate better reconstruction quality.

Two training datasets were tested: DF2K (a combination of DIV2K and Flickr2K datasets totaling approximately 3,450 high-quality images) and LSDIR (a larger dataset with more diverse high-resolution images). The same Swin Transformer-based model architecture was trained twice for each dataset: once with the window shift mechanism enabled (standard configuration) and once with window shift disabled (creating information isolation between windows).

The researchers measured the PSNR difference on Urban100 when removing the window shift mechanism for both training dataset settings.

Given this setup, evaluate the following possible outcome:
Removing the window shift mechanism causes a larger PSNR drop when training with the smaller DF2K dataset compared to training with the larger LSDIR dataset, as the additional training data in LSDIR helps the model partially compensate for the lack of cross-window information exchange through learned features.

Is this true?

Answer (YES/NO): YES